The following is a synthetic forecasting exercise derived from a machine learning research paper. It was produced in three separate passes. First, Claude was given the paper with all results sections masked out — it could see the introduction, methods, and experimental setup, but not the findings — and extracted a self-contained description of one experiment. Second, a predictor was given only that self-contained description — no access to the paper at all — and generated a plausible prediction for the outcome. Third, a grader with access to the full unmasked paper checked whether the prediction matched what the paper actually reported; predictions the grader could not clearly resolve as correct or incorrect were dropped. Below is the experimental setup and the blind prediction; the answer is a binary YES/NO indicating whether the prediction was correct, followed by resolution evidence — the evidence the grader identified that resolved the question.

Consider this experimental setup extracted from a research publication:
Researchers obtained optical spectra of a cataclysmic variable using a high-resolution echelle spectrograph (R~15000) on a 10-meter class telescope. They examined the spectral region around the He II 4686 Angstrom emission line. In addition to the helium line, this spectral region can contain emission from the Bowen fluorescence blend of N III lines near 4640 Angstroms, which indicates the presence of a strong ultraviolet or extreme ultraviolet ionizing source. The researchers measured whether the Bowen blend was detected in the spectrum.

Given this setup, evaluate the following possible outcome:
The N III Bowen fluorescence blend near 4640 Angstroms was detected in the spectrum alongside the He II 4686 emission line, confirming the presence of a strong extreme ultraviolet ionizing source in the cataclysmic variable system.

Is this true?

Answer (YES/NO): YES